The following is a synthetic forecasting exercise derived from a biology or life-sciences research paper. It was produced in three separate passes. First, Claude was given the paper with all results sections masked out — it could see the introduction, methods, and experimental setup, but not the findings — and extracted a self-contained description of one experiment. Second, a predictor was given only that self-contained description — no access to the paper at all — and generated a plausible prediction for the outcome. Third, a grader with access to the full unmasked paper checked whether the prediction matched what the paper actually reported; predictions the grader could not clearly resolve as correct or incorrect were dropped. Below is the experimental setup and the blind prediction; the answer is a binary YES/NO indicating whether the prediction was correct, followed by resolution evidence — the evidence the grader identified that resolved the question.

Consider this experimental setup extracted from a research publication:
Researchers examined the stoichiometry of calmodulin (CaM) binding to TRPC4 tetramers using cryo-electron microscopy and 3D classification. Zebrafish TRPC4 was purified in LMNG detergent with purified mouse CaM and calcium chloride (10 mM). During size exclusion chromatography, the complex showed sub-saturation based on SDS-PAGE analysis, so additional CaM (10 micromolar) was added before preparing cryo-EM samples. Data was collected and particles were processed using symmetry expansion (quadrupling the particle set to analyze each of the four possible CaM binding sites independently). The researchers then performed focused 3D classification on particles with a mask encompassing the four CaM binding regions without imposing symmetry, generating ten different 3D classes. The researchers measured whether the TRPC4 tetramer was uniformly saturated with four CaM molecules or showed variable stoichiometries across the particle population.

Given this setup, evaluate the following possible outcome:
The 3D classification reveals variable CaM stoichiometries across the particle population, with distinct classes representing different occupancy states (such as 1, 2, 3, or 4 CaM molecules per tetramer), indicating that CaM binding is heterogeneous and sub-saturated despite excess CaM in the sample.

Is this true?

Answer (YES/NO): YES